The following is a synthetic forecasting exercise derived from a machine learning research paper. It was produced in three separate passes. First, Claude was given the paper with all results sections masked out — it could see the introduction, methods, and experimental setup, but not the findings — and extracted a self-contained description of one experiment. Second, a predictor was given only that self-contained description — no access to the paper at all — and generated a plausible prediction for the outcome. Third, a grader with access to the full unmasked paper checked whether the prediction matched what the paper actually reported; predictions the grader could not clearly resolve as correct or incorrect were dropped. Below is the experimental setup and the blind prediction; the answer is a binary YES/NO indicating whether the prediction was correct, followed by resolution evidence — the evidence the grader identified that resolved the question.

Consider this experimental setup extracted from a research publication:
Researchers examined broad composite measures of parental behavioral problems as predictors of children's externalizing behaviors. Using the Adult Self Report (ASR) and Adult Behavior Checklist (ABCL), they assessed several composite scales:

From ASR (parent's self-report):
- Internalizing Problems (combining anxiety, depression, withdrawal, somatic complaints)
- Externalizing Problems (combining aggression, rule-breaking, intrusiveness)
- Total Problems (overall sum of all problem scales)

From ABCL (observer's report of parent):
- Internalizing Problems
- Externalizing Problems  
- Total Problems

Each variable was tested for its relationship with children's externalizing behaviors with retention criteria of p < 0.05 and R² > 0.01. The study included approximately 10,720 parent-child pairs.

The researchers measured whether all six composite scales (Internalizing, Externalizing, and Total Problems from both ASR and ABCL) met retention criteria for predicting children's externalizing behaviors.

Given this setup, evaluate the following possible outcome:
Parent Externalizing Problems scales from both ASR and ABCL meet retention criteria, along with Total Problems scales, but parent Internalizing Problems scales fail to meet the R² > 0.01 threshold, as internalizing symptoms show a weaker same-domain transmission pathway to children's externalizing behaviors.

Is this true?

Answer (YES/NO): NO